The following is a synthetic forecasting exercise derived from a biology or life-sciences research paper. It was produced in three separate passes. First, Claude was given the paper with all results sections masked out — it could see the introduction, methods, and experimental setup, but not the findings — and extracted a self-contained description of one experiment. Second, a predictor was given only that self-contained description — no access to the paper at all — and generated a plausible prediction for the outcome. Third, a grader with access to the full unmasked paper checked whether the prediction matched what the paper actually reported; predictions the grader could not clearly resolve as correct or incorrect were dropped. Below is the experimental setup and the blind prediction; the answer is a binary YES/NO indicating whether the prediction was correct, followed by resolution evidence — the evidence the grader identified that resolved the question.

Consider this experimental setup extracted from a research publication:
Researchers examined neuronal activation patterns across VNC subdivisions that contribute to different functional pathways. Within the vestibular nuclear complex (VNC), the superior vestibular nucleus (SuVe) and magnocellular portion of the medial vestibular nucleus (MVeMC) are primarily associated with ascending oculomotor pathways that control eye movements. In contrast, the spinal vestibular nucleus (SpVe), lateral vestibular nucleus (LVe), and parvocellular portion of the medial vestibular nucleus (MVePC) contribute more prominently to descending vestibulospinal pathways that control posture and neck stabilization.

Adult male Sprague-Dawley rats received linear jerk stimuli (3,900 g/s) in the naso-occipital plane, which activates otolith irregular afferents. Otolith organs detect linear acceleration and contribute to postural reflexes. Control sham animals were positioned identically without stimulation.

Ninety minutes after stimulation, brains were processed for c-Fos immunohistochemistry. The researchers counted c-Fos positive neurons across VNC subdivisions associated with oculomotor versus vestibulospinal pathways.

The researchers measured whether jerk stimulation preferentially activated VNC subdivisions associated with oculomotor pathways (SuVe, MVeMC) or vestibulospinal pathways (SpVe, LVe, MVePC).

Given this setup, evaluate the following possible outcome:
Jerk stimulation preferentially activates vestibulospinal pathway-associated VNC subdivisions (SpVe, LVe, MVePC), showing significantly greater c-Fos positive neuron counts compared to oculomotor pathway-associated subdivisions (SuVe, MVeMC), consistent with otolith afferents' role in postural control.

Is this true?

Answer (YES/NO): YES